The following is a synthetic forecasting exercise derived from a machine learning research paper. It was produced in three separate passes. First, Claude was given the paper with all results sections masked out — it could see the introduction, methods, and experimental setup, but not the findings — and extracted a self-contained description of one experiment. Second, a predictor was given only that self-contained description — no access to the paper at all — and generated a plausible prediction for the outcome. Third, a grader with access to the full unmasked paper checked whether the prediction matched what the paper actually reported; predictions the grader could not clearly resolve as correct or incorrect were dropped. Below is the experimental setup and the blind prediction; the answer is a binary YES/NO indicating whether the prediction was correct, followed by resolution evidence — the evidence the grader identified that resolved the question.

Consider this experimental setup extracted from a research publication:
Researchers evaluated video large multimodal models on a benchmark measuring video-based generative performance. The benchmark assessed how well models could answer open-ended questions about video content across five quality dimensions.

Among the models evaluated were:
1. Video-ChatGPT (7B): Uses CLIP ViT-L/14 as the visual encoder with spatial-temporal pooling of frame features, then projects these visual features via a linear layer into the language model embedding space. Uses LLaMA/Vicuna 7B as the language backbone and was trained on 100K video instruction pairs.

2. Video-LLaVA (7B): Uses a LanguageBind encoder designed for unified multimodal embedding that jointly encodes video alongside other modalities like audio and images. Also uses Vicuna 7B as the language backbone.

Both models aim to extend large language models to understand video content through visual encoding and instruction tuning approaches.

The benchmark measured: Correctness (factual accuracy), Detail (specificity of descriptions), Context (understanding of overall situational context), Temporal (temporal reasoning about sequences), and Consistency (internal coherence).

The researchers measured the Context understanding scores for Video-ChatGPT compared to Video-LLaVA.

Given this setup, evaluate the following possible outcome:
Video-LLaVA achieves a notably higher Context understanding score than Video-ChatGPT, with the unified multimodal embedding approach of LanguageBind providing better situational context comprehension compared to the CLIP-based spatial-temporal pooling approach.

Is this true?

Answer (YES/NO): YES